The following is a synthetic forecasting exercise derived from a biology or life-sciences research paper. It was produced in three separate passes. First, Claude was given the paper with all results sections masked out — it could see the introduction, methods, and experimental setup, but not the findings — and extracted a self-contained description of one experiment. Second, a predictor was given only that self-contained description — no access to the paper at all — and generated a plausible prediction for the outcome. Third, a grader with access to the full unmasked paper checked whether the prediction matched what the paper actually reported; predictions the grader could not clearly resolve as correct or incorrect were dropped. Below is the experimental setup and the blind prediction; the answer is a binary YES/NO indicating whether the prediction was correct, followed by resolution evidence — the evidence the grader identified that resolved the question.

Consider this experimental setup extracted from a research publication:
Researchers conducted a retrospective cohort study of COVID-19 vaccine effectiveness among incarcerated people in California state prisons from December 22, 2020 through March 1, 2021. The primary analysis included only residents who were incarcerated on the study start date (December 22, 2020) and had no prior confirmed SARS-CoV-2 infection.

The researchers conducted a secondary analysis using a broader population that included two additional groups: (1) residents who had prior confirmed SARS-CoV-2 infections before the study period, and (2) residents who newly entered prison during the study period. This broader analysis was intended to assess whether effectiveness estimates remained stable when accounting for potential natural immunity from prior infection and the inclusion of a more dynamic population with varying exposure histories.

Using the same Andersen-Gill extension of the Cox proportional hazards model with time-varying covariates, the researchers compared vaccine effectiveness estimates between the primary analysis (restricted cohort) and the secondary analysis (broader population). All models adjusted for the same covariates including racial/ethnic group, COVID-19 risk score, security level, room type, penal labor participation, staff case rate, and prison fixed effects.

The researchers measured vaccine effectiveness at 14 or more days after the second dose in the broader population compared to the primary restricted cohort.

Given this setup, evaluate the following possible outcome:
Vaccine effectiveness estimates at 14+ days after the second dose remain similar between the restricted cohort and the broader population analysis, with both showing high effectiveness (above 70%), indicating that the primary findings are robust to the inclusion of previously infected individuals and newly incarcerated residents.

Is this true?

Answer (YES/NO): YES